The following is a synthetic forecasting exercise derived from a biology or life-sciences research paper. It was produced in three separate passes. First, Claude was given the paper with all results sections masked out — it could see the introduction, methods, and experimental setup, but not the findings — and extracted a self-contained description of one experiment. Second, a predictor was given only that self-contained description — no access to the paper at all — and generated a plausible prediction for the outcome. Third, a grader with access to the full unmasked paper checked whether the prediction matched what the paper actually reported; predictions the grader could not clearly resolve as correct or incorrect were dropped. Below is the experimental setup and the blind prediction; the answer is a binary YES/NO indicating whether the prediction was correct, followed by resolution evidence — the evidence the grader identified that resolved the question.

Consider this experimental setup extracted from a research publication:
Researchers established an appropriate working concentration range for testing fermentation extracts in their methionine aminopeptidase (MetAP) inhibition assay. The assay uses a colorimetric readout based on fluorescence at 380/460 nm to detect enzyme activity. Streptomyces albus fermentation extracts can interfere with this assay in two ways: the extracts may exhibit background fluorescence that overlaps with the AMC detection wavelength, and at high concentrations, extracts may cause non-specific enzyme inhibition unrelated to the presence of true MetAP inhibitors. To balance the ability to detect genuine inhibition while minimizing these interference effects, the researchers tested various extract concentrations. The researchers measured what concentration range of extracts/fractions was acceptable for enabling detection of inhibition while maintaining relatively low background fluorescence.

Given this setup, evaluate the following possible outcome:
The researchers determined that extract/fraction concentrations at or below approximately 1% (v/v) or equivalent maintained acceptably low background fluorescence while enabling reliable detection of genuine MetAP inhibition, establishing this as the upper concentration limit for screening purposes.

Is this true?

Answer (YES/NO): NO